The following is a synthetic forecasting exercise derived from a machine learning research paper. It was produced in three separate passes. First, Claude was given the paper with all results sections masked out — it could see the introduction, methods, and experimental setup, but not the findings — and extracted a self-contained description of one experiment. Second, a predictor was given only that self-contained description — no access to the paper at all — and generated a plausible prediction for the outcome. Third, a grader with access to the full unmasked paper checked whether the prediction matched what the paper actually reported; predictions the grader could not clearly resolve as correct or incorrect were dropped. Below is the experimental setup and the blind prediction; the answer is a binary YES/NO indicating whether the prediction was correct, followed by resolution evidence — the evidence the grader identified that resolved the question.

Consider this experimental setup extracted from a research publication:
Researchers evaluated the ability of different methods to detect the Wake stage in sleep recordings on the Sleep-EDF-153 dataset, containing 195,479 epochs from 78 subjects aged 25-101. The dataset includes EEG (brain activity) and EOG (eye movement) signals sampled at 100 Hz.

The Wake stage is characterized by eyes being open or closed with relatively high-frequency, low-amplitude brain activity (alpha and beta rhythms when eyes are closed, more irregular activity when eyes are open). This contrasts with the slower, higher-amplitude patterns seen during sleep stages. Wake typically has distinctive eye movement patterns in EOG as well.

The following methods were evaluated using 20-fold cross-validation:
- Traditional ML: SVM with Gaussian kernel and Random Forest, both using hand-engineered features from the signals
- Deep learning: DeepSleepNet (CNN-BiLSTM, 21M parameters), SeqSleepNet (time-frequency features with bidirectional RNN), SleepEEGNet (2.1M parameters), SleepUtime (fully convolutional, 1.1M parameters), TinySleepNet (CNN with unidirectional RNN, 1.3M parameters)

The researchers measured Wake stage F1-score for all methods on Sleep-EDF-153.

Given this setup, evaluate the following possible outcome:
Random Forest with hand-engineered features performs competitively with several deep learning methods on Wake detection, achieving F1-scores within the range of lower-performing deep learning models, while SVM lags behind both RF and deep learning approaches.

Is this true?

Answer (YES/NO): NO